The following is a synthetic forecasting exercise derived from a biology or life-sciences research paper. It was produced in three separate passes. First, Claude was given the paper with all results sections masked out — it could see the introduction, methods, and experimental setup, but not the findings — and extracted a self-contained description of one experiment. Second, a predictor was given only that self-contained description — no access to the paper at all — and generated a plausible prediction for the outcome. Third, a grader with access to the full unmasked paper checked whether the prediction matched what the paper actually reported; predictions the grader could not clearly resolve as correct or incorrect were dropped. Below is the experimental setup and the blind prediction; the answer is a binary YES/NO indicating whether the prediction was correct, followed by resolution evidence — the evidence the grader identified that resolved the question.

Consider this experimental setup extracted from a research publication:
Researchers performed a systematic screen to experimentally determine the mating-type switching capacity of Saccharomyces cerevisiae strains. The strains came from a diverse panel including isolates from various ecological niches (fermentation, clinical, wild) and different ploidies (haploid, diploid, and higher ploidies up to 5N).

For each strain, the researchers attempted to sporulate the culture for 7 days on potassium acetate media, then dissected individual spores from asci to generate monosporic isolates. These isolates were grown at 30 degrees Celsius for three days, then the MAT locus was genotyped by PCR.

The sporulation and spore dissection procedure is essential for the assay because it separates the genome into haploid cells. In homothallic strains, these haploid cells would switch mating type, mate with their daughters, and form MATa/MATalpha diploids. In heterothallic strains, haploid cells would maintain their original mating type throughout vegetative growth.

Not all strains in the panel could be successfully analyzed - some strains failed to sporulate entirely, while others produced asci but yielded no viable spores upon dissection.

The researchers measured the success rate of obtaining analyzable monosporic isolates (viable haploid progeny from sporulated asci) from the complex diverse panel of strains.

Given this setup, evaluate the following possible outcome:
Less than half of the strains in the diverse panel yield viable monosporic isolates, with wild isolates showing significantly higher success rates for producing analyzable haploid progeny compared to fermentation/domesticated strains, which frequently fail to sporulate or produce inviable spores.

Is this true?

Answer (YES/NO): NO